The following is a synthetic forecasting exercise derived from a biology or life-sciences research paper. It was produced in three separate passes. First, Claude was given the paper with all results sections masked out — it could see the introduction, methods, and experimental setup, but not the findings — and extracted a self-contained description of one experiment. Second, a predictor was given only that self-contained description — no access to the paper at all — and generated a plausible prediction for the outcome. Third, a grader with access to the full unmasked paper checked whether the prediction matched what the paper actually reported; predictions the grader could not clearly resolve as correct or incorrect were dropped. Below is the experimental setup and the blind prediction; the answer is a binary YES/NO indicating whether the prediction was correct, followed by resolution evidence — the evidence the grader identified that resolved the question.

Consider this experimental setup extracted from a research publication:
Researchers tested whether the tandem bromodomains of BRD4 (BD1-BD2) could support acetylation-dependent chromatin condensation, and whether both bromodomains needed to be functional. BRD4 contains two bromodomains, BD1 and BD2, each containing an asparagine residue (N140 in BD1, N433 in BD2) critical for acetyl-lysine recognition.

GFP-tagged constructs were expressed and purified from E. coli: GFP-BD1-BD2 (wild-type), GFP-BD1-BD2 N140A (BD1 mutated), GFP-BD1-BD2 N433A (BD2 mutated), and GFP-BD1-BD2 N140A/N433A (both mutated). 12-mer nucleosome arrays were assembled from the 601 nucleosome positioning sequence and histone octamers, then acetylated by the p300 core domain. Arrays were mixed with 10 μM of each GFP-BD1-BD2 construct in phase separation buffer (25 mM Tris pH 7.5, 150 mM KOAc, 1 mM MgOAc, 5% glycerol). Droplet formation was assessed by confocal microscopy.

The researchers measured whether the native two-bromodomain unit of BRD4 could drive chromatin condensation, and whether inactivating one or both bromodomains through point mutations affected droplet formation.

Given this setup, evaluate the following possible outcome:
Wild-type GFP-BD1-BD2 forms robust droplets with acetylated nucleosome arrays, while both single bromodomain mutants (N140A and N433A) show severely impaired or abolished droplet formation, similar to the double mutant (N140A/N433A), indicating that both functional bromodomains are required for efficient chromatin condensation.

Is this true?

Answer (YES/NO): NO